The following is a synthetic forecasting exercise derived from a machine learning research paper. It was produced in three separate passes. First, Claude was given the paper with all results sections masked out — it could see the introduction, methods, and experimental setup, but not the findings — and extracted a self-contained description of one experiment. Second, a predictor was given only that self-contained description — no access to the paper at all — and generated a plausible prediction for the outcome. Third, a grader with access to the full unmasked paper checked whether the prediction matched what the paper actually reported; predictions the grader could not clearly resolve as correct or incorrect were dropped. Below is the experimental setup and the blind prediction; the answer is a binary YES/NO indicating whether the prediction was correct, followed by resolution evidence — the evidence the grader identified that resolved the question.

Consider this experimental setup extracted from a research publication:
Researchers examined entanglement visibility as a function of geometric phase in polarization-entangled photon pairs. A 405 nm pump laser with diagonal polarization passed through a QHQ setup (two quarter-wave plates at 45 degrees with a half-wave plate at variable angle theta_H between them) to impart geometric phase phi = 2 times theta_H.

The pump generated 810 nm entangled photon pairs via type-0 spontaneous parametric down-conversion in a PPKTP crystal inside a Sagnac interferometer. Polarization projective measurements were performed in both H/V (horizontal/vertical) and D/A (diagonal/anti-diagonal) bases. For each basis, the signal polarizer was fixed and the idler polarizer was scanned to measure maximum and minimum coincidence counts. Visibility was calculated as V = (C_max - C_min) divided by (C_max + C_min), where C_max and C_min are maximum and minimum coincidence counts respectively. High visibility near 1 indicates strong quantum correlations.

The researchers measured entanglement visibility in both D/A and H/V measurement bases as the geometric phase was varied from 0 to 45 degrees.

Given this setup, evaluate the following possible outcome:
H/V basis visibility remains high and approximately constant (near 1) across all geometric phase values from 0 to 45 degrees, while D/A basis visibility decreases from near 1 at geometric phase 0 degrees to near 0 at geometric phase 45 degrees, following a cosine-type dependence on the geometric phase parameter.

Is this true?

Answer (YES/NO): YES